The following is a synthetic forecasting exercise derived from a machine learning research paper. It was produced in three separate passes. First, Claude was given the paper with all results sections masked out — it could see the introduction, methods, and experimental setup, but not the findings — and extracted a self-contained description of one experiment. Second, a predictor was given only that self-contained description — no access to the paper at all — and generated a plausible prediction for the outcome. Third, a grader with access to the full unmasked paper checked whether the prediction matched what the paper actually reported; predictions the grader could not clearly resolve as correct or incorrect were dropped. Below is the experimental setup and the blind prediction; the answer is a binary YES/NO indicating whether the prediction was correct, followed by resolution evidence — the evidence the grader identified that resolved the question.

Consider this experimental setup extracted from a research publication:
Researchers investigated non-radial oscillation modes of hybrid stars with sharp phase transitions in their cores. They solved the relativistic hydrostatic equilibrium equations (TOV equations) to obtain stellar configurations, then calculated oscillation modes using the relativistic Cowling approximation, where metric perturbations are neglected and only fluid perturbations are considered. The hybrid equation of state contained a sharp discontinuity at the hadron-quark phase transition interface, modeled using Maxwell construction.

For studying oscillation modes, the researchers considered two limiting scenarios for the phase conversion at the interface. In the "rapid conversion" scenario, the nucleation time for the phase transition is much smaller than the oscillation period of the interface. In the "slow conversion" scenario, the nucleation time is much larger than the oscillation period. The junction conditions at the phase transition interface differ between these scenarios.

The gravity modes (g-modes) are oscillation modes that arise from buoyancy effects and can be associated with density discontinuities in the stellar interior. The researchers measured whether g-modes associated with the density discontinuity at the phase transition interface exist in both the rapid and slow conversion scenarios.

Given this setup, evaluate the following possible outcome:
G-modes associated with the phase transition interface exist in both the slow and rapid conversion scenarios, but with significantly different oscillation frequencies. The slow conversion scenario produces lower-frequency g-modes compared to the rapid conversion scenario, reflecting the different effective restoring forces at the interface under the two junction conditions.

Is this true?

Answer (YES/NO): NO